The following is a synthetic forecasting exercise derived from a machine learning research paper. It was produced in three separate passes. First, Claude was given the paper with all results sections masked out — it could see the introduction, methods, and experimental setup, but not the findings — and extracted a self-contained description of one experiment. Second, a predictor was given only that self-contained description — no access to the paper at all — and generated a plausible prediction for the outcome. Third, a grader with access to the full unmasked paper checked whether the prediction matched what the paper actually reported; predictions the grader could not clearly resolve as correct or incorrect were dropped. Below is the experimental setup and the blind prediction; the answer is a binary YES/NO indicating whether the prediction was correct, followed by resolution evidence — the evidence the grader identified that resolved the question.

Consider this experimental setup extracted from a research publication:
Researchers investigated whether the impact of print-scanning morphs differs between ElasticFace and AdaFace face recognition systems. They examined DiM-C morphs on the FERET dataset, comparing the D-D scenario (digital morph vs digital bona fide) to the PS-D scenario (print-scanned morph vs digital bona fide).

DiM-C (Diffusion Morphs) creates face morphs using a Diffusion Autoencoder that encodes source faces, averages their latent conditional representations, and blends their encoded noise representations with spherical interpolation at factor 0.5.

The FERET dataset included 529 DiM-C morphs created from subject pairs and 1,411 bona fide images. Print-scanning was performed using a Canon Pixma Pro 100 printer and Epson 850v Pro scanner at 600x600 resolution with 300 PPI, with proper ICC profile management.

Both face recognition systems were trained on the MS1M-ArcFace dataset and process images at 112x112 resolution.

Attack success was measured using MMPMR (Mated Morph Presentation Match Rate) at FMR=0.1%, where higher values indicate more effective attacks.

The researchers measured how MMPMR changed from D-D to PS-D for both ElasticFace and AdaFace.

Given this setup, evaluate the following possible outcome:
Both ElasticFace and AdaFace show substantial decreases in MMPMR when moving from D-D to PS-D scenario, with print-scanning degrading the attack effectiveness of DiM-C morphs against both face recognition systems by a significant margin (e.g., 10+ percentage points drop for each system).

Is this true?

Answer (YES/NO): NO